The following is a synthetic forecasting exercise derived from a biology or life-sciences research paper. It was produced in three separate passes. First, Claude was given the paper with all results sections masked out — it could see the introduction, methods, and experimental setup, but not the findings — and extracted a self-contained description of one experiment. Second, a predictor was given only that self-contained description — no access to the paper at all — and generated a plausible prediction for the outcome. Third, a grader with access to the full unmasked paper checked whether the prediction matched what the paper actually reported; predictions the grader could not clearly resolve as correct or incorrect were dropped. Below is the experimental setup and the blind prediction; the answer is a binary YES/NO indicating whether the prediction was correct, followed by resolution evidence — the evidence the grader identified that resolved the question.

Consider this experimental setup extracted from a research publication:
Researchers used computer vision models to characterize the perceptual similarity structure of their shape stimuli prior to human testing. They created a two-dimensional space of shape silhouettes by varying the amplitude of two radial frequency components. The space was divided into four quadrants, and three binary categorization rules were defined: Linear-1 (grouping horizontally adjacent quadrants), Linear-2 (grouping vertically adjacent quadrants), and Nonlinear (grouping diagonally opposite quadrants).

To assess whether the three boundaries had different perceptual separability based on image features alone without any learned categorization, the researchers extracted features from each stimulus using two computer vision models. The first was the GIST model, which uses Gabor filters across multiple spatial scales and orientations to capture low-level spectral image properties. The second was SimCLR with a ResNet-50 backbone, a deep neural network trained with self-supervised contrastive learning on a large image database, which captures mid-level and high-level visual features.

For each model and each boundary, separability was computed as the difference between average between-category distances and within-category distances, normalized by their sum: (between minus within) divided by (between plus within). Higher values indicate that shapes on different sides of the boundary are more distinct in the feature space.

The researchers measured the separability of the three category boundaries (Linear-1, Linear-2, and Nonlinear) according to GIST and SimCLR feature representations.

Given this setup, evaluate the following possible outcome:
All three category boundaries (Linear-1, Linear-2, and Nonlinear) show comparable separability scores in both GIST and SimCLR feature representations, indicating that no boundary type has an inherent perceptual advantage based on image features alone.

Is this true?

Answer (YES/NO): NO